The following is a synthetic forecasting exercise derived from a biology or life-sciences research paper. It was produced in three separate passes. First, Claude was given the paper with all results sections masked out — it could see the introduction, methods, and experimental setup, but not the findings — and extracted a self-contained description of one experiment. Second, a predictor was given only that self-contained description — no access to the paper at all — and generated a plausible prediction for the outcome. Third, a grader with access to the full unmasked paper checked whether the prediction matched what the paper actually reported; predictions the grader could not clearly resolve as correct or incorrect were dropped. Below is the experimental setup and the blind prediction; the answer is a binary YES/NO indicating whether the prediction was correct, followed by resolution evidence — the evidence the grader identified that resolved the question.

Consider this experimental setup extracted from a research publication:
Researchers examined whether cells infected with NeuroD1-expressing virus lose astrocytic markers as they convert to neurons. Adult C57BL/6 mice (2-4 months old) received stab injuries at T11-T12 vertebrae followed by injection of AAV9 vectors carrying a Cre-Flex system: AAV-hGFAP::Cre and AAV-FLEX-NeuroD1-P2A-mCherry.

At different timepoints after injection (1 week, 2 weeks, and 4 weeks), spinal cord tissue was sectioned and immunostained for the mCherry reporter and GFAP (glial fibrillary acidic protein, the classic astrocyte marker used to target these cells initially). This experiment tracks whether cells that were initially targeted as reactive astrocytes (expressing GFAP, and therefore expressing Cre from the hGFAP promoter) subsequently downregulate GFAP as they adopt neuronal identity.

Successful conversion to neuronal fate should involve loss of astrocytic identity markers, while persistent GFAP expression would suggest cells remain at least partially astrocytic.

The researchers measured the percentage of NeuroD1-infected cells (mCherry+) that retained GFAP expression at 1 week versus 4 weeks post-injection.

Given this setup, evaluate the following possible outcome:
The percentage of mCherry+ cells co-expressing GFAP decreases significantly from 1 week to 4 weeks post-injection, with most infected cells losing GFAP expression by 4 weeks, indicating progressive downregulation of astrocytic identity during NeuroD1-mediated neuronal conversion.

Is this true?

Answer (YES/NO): YES